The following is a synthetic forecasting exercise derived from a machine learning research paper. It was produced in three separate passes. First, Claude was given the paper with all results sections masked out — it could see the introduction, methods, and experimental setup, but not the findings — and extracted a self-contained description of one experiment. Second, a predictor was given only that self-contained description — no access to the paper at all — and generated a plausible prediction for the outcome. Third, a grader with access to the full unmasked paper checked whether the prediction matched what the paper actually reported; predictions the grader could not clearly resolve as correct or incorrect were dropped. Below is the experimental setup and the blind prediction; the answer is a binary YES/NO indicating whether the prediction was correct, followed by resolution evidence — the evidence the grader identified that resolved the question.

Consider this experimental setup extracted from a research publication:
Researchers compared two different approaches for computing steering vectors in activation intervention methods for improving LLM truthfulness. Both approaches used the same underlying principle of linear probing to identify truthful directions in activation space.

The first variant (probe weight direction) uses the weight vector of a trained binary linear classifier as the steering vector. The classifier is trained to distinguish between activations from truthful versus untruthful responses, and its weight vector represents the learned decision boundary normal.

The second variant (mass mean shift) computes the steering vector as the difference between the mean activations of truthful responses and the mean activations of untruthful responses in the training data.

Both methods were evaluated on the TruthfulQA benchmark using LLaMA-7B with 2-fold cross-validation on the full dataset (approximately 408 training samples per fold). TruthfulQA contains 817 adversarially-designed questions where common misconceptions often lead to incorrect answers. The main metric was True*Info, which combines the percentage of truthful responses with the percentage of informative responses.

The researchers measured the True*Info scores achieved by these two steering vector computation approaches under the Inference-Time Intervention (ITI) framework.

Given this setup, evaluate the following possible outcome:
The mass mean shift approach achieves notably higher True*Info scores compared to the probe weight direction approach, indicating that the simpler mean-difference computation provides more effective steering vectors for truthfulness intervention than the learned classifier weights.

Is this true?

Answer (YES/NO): NO